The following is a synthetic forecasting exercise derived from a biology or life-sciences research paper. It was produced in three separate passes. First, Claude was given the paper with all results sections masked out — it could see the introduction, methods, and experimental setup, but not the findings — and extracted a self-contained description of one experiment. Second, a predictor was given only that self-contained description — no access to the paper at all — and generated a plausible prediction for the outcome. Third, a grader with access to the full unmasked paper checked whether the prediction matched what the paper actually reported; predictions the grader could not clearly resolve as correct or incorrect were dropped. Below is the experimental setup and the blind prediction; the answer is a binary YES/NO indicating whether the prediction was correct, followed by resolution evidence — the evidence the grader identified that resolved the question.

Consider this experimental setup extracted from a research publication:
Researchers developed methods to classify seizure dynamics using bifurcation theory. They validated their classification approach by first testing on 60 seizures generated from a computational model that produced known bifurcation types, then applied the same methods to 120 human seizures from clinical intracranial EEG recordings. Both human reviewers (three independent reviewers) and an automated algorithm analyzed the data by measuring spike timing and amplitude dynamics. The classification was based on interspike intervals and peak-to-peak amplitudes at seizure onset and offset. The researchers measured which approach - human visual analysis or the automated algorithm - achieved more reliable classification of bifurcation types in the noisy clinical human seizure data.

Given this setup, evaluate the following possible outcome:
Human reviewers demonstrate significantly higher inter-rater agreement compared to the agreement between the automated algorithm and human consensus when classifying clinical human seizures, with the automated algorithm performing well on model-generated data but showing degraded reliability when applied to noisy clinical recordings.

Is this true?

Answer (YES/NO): YES